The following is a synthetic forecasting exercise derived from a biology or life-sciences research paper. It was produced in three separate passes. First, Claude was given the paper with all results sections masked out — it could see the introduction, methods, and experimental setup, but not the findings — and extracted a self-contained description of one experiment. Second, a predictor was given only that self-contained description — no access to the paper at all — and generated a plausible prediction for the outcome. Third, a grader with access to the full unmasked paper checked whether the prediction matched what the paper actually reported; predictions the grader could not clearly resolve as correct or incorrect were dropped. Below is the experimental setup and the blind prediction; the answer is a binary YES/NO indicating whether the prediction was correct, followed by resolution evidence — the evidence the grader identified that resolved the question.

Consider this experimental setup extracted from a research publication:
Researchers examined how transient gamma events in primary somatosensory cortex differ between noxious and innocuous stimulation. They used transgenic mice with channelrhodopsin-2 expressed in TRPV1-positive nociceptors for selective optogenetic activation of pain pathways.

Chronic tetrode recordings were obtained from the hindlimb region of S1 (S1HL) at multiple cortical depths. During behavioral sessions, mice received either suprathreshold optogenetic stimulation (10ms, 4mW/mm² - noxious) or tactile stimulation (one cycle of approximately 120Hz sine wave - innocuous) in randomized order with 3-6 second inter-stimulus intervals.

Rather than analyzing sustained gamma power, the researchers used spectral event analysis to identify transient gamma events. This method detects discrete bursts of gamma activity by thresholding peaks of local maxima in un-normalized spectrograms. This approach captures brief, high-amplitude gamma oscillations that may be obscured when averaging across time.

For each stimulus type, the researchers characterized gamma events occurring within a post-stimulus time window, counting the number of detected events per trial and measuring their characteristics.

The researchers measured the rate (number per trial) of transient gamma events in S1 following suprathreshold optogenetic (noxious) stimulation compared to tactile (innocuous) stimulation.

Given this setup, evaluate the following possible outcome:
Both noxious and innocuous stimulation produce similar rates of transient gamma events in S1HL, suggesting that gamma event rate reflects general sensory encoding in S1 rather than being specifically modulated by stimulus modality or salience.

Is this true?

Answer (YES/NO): NO